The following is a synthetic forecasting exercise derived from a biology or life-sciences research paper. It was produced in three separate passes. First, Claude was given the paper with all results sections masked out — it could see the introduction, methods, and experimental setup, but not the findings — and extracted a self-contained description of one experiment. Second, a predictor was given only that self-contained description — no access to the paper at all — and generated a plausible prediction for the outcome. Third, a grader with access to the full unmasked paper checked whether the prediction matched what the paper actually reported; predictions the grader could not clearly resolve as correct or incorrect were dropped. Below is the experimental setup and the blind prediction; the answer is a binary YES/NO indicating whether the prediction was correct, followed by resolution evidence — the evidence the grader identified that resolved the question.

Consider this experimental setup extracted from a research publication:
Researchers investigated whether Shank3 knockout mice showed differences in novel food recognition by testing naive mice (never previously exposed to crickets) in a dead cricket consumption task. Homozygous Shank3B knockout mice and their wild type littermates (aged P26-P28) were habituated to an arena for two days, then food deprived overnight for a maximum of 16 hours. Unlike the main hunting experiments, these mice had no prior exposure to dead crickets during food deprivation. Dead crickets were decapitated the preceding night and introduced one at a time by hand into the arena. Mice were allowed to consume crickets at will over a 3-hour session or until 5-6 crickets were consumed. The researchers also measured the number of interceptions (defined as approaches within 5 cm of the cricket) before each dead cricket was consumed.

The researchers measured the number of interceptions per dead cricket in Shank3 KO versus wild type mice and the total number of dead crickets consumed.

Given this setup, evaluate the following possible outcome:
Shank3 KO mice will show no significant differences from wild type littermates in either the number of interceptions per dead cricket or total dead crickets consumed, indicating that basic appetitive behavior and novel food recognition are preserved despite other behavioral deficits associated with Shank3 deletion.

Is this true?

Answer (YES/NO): NO